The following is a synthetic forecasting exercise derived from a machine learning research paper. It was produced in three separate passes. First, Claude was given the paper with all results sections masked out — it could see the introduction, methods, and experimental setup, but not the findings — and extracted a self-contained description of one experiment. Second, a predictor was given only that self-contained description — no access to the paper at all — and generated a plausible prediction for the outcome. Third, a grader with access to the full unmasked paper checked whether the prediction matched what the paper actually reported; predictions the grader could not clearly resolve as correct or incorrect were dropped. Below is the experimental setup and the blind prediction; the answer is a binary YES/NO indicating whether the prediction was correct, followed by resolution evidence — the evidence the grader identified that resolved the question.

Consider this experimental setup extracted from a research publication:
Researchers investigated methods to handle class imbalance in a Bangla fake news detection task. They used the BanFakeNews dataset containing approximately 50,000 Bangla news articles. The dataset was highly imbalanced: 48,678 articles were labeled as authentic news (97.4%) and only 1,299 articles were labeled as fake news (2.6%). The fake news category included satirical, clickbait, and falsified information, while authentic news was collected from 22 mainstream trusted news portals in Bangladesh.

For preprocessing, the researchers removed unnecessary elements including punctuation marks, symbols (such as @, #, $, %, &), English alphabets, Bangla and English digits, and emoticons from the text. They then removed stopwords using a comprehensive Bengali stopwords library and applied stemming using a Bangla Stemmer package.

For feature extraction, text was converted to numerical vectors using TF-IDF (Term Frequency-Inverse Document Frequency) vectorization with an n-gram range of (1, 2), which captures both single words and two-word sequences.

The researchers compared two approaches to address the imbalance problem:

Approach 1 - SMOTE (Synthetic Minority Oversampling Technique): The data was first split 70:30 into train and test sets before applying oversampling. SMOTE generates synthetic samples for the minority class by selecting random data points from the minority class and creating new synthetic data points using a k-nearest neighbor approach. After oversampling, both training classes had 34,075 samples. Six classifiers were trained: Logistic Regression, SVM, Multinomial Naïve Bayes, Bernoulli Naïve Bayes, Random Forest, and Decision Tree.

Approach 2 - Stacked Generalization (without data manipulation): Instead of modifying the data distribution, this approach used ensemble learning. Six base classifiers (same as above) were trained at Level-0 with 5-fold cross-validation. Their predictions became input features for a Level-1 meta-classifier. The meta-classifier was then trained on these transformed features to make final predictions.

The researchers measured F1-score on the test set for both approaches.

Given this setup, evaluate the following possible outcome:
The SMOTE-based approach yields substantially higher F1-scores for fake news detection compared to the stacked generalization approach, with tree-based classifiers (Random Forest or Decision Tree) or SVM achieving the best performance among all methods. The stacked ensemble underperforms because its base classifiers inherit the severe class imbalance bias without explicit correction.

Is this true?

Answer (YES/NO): NO